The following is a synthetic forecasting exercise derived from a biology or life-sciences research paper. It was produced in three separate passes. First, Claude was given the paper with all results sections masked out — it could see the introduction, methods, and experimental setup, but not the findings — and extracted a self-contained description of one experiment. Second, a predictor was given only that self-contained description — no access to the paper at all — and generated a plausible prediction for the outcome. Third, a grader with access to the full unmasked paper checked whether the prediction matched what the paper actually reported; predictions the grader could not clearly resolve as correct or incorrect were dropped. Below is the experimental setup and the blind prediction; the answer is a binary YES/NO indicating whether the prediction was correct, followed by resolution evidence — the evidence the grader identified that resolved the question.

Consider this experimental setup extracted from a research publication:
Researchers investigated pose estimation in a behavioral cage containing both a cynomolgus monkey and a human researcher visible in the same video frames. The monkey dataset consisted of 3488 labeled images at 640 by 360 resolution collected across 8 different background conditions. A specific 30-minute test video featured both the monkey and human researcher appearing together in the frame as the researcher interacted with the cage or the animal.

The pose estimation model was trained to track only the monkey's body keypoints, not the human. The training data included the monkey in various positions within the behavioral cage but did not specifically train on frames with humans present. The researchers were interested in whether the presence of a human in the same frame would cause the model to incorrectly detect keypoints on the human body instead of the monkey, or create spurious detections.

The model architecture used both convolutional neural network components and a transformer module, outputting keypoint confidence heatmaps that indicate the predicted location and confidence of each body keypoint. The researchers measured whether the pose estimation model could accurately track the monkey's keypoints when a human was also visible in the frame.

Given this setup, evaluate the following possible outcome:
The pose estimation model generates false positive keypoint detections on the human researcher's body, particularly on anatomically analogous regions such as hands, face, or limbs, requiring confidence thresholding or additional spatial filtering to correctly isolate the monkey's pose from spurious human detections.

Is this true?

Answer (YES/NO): NO